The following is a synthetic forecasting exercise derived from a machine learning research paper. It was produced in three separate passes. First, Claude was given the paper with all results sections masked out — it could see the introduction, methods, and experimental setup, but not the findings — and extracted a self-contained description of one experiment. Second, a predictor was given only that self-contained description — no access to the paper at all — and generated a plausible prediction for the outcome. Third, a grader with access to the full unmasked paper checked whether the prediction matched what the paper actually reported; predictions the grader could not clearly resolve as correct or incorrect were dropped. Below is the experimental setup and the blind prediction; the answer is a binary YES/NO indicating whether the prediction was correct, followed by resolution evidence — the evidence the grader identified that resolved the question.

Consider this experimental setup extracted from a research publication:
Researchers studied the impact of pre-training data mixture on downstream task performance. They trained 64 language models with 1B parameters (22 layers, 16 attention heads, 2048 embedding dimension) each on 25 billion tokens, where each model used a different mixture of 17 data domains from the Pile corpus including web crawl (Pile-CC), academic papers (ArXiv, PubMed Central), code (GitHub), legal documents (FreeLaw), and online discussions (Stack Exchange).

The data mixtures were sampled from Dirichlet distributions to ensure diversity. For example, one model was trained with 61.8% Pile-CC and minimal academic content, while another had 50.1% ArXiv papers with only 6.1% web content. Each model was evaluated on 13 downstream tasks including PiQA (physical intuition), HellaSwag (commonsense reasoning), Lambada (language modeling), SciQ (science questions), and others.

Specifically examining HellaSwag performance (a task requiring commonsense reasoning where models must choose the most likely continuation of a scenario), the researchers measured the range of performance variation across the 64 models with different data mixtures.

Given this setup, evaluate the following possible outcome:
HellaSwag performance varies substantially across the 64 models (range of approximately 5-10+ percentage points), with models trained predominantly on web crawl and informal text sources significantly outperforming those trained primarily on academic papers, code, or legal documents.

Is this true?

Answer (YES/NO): YES